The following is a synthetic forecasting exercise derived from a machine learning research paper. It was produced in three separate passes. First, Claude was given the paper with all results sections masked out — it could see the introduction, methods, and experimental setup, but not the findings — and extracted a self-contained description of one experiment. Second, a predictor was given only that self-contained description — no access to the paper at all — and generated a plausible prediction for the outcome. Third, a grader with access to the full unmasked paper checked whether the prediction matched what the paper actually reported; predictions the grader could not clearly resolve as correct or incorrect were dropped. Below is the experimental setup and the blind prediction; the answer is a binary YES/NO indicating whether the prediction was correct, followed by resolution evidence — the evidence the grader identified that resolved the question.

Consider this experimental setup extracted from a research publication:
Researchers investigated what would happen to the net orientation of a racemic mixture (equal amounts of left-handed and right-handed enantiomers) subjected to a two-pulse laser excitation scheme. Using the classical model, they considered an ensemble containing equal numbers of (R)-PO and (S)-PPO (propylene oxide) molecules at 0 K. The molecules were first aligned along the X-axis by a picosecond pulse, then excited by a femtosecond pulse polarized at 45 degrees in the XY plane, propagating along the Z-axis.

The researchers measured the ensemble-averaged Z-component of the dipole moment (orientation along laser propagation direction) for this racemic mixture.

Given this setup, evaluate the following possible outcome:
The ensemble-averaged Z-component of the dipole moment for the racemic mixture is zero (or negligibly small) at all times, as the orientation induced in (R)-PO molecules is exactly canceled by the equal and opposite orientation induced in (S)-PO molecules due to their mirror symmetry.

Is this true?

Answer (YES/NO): YES